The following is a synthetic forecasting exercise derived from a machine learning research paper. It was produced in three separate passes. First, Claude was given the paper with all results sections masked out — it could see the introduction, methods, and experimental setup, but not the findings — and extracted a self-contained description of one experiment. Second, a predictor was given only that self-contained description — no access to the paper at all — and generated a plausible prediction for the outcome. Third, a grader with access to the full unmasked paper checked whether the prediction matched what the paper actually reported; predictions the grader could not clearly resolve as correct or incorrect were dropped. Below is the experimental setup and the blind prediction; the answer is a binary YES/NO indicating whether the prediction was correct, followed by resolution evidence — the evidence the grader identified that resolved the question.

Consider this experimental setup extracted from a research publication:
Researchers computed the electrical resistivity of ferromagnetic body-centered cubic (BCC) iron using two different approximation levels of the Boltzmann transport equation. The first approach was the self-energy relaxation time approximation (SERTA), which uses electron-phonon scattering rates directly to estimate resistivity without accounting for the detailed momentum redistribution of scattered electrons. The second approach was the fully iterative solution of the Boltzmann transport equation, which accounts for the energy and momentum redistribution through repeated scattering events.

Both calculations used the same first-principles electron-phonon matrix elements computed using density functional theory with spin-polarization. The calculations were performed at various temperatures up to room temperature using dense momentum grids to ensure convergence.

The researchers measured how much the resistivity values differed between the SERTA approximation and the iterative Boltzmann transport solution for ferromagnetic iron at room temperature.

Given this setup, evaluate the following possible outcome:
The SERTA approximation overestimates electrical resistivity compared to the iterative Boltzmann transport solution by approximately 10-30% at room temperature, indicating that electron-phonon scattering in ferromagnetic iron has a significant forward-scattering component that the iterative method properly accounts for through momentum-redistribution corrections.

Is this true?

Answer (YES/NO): NO